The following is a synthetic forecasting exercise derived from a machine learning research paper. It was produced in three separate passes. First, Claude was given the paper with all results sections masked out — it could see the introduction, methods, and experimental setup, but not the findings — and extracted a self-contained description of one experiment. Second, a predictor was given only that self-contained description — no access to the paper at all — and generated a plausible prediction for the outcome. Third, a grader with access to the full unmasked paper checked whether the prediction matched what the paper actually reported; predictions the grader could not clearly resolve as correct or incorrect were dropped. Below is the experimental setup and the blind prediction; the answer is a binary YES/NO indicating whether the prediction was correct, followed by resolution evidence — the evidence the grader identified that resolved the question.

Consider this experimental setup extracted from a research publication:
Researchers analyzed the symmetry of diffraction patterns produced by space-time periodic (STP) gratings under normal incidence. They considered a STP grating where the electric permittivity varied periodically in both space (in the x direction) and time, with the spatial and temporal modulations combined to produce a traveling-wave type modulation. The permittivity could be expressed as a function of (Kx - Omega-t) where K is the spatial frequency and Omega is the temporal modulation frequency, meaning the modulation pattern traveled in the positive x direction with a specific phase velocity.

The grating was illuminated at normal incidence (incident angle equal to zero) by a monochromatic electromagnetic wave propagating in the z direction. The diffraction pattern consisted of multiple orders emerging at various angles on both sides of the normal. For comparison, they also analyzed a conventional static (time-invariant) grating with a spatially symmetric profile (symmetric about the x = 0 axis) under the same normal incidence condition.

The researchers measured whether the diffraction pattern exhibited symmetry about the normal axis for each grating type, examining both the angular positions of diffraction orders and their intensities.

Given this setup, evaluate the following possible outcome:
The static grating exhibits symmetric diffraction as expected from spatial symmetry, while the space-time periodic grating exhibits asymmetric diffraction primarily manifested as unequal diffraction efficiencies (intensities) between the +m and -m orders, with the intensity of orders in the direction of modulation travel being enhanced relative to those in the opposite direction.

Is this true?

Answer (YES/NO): NO